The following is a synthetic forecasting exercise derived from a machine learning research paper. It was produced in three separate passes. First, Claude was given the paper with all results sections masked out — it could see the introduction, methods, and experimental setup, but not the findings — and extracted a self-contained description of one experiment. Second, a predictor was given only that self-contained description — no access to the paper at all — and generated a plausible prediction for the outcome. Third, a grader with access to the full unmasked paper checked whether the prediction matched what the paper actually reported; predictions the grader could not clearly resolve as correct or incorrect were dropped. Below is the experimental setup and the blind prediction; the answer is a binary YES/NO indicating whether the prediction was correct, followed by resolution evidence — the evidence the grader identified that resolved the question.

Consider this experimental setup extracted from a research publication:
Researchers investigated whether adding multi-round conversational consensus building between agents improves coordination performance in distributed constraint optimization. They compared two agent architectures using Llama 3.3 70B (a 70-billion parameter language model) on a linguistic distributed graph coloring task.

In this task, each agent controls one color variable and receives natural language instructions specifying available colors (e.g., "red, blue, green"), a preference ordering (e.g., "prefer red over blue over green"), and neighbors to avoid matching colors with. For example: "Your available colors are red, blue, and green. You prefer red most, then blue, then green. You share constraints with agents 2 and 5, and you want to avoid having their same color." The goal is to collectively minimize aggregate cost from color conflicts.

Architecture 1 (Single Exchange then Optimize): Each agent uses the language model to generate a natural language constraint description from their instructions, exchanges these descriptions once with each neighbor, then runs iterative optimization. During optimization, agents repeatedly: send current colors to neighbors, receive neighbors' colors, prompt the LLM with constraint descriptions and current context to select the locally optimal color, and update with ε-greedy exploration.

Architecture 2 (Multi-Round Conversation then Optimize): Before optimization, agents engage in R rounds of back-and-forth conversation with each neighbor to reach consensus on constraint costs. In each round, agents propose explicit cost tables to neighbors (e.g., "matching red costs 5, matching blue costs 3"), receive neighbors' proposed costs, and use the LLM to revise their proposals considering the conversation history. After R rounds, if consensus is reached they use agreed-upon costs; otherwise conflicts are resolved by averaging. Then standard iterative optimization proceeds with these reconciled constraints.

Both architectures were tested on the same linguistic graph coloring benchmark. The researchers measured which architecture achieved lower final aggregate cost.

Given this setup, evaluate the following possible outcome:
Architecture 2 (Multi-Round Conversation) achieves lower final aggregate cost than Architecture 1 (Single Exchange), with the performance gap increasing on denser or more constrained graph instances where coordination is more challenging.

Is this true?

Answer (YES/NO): NO